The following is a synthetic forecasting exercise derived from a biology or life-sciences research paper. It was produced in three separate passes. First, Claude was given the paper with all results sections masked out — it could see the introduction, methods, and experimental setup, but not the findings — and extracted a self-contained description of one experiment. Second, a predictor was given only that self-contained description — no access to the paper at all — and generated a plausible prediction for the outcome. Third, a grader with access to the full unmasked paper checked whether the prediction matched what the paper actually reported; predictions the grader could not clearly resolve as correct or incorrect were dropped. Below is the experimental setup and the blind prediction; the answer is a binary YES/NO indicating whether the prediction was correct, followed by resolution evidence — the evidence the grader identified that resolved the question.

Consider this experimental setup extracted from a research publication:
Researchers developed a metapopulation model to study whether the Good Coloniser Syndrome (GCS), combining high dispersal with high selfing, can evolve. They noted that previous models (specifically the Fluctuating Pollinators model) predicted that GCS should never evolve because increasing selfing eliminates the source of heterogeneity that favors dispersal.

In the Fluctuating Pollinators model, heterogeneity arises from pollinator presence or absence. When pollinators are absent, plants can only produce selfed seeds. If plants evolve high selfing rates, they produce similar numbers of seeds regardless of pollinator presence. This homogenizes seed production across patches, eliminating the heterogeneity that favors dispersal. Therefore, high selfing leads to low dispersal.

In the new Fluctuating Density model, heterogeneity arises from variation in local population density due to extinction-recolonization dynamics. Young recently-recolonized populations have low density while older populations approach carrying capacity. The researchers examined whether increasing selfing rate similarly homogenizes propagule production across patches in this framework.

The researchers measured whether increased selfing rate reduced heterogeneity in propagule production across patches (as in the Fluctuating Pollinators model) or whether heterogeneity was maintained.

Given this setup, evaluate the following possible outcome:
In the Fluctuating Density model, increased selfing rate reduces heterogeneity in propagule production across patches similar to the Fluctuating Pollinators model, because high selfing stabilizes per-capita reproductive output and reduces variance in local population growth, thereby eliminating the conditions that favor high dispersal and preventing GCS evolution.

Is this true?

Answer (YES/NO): NO